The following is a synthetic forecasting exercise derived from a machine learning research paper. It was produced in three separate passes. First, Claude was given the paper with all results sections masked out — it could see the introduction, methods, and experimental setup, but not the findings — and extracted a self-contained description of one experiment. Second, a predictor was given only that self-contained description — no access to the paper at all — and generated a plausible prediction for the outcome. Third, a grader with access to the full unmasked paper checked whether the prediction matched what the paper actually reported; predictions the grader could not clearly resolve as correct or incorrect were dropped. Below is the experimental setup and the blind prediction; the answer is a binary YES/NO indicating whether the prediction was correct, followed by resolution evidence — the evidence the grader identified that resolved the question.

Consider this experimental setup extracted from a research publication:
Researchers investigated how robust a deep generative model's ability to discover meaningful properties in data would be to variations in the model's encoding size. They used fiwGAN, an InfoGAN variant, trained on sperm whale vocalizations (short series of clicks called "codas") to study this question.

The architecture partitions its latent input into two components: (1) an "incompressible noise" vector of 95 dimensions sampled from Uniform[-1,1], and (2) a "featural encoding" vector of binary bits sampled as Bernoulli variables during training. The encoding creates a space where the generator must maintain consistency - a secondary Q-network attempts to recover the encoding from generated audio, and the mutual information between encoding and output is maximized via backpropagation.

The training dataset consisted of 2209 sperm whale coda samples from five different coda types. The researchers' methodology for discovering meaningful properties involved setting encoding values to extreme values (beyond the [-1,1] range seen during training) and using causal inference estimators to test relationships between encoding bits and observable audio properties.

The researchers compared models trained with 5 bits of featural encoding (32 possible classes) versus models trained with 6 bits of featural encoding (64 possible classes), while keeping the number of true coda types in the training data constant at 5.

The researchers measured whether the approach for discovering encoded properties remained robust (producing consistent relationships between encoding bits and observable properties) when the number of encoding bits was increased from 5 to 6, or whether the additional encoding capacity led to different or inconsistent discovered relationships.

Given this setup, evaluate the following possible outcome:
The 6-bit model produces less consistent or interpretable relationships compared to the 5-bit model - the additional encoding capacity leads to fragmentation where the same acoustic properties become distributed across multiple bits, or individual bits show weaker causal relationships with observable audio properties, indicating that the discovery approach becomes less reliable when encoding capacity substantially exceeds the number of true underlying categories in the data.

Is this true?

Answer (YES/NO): NO